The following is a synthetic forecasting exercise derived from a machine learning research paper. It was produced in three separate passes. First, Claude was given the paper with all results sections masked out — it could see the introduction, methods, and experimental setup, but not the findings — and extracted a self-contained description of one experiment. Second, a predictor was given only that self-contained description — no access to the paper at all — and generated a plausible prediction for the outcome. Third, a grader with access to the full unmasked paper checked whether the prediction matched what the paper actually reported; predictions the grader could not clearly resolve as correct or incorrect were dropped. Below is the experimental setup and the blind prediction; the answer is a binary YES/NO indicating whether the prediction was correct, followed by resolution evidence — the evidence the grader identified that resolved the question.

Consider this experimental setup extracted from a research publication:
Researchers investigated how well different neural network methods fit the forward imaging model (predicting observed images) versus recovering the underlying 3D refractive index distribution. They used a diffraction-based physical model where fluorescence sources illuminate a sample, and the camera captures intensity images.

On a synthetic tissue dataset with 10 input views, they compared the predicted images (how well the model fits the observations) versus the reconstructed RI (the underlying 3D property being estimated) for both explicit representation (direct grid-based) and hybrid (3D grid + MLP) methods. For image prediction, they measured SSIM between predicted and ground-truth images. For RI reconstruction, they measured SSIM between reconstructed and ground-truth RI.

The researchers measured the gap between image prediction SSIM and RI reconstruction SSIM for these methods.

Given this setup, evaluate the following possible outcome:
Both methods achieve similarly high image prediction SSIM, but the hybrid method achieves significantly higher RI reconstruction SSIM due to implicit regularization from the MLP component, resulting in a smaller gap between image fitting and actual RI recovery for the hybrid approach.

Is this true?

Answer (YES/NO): NO